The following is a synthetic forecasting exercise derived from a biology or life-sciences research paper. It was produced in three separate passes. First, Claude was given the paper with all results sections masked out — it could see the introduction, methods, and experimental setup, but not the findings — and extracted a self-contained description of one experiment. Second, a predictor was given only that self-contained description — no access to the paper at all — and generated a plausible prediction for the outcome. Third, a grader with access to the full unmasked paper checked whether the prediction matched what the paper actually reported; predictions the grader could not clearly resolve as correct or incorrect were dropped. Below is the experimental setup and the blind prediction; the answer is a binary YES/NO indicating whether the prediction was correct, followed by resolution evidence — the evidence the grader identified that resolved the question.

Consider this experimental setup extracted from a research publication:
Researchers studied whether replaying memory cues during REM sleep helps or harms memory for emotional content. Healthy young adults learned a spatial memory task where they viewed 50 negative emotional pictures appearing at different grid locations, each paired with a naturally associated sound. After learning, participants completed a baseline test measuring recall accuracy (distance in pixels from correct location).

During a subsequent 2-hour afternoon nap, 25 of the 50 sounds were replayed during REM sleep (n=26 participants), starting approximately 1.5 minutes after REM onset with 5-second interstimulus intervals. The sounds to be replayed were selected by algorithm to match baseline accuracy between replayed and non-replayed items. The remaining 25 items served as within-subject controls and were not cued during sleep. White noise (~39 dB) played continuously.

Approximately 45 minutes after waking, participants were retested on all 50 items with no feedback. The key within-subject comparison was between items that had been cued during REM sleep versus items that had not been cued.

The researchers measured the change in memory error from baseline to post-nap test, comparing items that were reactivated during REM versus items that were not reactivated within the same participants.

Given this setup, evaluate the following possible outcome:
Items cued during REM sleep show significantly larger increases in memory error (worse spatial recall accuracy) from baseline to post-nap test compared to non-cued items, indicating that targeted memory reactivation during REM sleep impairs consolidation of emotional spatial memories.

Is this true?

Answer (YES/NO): YES